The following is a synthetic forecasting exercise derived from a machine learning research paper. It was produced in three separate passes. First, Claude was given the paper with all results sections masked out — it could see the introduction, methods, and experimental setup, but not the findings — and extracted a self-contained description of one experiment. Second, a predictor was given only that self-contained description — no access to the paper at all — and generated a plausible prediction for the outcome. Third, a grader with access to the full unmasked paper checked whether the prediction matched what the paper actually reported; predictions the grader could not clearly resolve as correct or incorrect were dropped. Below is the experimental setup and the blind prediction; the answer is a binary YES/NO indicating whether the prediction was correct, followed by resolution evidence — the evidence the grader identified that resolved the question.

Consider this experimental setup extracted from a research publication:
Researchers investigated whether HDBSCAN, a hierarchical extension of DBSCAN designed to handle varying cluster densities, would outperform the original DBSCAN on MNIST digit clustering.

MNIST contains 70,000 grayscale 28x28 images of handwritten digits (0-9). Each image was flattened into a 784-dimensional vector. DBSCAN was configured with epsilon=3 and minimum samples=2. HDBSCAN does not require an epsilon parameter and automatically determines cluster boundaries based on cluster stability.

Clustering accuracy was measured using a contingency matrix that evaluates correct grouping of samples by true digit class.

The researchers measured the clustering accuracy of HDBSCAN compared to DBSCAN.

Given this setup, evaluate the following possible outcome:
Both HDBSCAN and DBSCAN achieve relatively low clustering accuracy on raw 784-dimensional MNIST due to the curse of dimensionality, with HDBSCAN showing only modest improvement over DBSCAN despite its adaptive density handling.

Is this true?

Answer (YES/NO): YES